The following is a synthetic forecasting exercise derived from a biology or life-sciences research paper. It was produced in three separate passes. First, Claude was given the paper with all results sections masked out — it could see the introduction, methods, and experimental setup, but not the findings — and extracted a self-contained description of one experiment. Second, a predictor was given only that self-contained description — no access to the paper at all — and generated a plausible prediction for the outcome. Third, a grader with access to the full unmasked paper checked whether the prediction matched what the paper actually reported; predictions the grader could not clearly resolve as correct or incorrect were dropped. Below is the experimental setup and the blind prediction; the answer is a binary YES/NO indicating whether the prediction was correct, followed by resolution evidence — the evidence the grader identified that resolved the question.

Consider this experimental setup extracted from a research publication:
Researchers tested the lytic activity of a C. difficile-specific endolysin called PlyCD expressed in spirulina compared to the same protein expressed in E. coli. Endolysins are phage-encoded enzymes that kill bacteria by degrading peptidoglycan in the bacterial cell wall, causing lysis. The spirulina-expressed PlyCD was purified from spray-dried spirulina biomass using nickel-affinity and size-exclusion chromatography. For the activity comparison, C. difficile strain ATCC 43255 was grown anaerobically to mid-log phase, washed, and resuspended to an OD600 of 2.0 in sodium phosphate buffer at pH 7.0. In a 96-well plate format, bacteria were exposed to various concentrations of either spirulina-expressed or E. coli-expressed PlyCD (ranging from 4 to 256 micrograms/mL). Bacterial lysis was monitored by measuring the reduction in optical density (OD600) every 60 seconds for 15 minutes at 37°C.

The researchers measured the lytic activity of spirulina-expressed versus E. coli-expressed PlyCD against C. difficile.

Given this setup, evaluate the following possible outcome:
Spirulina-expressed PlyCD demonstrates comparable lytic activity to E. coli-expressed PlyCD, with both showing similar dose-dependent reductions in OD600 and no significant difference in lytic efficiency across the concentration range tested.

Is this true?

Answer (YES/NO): YES